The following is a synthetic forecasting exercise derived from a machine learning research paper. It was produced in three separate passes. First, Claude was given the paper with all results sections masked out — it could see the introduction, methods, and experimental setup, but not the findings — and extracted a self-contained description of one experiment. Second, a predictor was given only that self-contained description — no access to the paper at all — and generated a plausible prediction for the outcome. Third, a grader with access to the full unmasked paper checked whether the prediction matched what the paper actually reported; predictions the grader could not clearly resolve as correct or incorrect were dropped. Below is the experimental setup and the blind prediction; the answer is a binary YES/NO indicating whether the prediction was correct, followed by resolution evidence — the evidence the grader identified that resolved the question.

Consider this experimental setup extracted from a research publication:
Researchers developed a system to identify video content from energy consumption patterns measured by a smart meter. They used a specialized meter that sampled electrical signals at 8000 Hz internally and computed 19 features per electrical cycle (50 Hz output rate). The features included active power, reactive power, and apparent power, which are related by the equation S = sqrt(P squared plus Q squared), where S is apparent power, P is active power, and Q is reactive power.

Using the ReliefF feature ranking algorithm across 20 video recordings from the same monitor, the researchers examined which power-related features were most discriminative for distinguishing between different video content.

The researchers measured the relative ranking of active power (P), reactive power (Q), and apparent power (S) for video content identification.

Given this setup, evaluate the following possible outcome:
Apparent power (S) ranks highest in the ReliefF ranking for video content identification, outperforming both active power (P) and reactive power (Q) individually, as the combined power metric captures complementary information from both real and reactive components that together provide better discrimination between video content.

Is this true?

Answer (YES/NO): YES